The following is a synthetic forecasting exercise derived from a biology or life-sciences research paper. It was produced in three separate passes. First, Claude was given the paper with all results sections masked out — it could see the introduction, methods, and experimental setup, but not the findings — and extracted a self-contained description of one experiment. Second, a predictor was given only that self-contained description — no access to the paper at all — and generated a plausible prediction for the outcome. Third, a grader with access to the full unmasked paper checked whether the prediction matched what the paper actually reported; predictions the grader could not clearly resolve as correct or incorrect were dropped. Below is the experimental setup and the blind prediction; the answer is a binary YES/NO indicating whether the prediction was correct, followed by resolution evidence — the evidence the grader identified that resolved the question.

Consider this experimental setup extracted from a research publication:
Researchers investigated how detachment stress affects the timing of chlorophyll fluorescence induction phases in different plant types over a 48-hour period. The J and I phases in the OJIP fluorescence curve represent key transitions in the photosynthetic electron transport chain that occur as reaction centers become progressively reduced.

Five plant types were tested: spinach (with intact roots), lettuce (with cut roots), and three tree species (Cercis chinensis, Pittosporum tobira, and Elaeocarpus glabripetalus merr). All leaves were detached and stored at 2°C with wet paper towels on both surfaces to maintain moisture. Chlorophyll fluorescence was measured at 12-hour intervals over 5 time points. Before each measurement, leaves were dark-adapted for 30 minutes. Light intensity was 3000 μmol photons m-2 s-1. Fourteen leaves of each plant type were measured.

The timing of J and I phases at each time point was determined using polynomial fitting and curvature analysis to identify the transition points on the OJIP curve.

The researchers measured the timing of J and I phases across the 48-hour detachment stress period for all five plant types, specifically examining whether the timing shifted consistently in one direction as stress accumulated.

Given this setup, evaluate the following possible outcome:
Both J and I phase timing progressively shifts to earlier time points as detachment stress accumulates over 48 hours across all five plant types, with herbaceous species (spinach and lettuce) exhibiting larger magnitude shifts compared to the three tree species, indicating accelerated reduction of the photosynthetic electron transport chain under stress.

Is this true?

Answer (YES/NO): NO